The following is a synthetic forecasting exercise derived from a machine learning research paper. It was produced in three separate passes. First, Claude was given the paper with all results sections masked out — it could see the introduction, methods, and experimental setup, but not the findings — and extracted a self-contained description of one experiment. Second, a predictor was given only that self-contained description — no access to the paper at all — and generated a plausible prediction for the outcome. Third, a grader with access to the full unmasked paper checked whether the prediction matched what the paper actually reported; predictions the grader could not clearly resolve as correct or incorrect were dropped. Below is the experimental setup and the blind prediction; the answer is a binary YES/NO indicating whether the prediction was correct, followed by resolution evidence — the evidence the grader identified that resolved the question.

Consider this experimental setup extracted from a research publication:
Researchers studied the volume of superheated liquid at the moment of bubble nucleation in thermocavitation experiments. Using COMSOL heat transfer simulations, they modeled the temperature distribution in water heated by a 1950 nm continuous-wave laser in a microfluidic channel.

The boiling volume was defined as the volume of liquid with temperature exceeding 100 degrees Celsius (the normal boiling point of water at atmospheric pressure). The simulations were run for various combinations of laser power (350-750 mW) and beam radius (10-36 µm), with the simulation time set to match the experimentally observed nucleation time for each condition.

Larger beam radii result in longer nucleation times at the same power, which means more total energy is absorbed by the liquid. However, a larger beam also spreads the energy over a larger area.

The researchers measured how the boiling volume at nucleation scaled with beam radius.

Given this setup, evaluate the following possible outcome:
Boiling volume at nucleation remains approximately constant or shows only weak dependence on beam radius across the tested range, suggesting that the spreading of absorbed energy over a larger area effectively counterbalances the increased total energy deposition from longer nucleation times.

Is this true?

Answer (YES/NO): NO